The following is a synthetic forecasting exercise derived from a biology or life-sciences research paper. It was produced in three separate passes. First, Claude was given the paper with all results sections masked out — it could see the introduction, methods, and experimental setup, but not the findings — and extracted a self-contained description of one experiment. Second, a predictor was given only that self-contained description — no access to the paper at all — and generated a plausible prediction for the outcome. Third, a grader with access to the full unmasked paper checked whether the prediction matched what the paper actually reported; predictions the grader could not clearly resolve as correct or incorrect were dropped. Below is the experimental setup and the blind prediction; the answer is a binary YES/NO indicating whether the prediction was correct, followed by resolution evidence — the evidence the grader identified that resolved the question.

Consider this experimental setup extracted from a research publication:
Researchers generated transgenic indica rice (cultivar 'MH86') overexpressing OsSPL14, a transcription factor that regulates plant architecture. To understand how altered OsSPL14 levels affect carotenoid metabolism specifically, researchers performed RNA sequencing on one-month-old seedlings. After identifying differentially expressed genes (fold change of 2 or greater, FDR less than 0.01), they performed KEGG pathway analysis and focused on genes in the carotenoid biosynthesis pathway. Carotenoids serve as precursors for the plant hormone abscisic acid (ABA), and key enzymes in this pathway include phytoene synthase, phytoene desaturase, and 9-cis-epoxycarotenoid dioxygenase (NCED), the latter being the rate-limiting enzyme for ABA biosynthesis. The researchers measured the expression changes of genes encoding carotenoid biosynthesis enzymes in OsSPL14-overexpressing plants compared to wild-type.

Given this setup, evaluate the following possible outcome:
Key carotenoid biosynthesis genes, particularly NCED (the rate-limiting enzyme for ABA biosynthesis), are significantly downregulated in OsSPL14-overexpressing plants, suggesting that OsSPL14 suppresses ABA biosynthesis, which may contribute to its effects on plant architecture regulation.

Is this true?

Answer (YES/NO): NO